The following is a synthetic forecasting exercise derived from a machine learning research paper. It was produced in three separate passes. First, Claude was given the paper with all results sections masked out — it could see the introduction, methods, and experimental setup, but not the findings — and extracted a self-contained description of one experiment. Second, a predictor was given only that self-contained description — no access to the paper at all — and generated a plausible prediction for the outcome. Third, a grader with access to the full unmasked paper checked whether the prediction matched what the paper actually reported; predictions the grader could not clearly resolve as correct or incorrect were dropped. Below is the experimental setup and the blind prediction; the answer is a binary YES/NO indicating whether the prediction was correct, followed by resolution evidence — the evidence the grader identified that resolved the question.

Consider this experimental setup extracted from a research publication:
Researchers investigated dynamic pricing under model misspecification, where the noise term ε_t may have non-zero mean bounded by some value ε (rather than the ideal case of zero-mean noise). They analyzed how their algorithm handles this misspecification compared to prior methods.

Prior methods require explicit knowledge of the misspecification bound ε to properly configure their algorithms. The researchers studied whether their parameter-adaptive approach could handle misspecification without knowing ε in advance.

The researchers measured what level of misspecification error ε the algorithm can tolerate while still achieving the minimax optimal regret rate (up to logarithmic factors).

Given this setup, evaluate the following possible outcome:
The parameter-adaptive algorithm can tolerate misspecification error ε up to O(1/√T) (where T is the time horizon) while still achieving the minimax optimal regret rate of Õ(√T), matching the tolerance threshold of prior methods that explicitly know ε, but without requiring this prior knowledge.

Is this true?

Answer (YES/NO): NO